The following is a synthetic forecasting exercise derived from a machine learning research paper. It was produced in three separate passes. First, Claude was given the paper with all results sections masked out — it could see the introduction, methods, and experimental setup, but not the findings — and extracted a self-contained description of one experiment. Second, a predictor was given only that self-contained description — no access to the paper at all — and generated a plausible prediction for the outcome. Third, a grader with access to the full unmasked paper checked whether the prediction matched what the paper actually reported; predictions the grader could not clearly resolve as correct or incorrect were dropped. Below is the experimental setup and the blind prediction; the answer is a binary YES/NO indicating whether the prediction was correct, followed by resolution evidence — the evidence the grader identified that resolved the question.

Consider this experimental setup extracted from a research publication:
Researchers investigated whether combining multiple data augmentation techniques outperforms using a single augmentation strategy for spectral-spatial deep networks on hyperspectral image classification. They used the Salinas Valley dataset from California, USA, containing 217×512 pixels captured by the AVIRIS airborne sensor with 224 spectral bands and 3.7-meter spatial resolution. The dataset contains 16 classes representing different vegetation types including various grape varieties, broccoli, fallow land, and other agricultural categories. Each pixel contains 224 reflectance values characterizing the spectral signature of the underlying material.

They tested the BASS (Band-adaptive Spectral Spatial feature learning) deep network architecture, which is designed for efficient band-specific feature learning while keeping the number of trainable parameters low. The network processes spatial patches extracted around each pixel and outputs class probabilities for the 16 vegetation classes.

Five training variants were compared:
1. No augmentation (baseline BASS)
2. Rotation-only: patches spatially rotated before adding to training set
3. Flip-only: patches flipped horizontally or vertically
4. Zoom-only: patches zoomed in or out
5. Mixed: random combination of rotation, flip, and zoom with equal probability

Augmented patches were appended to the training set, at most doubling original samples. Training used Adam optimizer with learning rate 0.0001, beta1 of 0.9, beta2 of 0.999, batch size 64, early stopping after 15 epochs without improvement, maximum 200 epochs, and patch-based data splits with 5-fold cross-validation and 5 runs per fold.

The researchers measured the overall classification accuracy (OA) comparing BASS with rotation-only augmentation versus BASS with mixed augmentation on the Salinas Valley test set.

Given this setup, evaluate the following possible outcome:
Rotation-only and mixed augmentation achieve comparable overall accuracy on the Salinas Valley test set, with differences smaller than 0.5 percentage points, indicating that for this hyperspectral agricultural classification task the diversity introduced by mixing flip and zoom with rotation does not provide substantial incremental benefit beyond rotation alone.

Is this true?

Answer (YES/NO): YES